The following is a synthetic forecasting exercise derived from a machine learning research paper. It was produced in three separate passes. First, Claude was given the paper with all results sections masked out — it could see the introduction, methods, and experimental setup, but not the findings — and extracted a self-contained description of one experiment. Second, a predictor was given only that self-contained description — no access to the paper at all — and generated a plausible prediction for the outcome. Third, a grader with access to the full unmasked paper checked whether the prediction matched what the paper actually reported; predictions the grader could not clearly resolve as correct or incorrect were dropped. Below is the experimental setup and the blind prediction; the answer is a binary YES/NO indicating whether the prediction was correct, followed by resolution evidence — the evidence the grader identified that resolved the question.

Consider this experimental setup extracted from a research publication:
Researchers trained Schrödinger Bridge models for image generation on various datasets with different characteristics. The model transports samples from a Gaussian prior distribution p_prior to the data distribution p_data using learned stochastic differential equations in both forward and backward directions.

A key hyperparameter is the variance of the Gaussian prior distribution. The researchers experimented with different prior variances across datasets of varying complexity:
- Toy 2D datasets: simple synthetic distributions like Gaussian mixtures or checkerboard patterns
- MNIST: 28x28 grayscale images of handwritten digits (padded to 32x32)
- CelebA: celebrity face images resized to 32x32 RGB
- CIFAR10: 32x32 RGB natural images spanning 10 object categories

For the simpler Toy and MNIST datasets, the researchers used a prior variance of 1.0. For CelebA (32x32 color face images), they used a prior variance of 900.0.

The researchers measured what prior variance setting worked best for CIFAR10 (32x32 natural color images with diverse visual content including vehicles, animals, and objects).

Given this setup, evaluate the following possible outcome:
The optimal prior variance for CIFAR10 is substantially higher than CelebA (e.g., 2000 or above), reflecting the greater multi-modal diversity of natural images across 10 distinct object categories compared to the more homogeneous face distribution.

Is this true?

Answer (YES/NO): YES